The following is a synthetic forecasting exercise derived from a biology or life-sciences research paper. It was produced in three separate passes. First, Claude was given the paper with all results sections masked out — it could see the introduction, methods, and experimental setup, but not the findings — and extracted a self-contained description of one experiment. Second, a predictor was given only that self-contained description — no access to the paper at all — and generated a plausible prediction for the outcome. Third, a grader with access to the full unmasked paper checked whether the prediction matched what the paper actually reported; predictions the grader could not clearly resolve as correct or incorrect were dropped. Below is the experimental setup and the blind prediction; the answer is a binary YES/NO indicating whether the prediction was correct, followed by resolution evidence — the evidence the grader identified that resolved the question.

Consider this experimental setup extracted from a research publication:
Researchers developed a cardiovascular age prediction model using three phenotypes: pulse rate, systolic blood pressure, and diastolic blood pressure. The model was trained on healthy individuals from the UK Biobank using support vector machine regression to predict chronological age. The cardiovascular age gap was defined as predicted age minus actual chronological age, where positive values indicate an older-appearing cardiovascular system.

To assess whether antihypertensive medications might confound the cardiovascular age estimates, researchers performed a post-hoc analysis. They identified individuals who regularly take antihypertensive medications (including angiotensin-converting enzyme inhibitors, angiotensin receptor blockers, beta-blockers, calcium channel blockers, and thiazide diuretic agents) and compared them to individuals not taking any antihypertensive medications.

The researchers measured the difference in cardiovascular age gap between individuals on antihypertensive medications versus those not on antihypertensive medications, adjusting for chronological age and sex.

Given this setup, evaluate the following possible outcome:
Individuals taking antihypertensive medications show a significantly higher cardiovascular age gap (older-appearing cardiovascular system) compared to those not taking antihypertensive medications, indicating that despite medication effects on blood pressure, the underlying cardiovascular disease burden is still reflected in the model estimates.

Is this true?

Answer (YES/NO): NO